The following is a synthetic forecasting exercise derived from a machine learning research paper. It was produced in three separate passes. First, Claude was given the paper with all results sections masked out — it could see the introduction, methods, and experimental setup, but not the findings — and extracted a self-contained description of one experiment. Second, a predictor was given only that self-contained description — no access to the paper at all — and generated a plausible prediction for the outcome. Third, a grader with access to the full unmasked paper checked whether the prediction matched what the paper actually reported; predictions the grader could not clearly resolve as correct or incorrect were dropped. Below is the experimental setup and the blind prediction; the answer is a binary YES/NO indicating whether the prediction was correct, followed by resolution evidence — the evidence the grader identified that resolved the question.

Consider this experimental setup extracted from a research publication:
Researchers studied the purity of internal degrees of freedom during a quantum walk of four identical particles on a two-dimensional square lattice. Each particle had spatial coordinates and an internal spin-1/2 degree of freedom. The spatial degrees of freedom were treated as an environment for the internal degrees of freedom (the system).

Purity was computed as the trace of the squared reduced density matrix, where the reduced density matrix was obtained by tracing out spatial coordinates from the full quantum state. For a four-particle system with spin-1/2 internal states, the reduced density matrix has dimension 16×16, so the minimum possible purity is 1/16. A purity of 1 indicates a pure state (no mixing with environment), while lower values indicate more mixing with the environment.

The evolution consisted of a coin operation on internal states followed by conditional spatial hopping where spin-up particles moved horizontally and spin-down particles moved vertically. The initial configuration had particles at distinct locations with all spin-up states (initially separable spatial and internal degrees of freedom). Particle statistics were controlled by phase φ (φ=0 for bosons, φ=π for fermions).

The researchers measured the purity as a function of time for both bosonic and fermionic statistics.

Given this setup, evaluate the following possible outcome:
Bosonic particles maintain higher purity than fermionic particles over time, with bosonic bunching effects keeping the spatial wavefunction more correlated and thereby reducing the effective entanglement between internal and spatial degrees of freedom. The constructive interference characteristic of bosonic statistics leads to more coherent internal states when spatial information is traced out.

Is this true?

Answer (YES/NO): NO